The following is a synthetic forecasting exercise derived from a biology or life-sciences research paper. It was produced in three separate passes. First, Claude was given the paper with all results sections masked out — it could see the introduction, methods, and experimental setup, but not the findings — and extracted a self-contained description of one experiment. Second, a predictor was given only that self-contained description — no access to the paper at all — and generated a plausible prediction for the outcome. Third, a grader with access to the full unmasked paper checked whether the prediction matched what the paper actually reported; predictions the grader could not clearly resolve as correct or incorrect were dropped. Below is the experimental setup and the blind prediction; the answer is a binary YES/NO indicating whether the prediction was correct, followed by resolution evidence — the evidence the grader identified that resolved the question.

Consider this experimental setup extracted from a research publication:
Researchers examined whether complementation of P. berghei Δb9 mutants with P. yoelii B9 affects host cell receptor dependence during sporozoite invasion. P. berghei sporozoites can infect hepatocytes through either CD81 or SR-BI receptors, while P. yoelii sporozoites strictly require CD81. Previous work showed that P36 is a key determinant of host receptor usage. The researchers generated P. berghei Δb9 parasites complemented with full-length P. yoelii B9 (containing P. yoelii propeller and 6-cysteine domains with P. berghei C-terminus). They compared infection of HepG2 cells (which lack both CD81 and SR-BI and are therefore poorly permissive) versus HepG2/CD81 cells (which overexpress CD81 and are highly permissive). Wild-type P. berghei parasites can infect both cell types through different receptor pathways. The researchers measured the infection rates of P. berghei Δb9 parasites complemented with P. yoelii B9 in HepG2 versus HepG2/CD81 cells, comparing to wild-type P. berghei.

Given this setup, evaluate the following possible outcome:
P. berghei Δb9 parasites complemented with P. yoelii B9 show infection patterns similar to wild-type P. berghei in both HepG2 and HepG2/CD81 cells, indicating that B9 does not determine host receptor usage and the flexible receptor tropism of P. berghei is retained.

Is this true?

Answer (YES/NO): YES